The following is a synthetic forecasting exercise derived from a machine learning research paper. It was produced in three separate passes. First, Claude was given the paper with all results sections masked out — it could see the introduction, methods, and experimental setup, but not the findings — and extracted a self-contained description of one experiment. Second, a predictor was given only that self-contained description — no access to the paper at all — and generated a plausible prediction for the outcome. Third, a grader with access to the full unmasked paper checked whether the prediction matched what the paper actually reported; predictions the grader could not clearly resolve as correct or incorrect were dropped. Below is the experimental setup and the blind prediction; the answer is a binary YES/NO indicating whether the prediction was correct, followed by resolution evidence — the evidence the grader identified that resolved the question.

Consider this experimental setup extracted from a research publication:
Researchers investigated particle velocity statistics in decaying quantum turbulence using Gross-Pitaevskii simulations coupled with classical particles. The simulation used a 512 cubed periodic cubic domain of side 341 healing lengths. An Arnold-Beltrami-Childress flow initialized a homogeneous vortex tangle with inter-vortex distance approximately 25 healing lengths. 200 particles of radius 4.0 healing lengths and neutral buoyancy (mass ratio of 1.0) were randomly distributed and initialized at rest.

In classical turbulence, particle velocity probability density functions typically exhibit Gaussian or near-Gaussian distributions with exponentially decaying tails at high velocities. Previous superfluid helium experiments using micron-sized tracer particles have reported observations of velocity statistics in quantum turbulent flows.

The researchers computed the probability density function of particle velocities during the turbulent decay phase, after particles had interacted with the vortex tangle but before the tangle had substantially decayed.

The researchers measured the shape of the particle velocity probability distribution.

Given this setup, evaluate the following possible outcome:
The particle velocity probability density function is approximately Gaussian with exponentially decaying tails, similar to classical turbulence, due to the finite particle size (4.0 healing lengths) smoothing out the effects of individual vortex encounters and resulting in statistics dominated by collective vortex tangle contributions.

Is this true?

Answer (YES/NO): YES